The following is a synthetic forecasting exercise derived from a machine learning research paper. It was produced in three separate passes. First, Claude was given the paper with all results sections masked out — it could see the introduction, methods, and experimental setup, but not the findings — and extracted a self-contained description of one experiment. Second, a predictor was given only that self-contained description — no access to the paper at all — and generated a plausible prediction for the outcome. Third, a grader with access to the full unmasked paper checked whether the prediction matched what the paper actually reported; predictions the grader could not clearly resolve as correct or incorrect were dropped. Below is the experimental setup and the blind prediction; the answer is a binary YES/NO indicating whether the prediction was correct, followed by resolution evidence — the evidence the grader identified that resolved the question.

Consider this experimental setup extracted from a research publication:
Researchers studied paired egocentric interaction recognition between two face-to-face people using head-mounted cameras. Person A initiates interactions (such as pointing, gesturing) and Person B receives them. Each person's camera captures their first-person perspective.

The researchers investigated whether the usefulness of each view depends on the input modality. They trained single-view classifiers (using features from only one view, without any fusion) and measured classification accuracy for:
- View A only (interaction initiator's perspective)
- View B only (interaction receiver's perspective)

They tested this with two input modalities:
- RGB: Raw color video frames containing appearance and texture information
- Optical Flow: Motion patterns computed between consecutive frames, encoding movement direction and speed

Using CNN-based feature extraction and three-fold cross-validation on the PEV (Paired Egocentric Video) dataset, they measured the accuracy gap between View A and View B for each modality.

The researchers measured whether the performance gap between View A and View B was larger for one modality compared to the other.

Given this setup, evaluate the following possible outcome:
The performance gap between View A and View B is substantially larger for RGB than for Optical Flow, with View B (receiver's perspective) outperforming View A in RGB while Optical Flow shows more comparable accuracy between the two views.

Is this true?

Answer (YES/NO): NO